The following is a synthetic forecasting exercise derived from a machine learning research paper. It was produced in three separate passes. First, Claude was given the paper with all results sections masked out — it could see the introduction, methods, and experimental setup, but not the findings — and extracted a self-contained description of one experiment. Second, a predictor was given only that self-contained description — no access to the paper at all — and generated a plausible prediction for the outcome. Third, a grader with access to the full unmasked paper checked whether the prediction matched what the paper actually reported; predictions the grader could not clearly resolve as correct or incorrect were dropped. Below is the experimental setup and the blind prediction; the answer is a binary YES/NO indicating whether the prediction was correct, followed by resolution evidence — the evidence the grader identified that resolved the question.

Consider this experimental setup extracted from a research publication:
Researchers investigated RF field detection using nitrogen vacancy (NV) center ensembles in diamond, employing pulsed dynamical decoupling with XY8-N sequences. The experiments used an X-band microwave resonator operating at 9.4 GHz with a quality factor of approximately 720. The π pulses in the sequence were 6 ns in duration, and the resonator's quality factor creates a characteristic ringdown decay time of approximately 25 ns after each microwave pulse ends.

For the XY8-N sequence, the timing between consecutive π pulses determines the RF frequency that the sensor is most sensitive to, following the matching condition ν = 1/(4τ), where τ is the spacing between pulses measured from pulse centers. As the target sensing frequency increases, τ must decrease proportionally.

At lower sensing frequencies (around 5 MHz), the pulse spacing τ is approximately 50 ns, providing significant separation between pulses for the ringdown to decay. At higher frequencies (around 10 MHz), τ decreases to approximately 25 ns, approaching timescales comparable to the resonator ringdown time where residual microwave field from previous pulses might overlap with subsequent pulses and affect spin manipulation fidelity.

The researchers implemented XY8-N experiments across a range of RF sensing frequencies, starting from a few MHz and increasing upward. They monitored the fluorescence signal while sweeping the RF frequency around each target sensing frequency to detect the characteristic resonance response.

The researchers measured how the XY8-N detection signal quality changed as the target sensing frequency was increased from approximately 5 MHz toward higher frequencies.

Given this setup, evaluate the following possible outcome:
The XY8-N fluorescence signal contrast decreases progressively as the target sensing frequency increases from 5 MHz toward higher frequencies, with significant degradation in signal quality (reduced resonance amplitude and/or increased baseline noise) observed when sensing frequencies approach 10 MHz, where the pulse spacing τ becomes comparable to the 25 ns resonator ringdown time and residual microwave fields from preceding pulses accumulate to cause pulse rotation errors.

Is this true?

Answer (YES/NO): YES